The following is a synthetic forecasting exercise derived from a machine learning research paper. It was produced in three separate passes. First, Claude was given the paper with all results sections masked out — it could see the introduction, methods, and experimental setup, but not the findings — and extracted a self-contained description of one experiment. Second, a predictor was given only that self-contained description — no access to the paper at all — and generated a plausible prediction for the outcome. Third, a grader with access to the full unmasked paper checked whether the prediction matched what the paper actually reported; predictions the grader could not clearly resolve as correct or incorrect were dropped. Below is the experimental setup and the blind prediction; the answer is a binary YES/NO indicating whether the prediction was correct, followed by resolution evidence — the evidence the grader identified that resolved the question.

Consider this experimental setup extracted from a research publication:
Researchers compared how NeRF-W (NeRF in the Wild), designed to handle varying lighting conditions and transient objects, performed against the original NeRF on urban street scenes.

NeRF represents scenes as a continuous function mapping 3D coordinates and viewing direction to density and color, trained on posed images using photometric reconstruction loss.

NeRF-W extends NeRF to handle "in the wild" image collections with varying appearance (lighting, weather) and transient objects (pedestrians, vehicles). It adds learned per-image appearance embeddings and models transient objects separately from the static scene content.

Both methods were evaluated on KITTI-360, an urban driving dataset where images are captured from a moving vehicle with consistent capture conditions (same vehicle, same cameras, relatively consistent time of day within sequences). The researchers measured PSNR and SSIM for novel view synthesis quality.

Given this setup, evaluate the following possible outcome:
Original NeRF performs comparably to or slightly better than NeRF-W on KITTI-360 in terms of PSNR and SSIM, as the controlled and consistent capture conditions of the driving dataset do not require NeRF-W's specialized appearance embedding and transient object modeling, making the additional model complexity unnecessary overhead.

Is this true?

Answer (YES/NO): NO